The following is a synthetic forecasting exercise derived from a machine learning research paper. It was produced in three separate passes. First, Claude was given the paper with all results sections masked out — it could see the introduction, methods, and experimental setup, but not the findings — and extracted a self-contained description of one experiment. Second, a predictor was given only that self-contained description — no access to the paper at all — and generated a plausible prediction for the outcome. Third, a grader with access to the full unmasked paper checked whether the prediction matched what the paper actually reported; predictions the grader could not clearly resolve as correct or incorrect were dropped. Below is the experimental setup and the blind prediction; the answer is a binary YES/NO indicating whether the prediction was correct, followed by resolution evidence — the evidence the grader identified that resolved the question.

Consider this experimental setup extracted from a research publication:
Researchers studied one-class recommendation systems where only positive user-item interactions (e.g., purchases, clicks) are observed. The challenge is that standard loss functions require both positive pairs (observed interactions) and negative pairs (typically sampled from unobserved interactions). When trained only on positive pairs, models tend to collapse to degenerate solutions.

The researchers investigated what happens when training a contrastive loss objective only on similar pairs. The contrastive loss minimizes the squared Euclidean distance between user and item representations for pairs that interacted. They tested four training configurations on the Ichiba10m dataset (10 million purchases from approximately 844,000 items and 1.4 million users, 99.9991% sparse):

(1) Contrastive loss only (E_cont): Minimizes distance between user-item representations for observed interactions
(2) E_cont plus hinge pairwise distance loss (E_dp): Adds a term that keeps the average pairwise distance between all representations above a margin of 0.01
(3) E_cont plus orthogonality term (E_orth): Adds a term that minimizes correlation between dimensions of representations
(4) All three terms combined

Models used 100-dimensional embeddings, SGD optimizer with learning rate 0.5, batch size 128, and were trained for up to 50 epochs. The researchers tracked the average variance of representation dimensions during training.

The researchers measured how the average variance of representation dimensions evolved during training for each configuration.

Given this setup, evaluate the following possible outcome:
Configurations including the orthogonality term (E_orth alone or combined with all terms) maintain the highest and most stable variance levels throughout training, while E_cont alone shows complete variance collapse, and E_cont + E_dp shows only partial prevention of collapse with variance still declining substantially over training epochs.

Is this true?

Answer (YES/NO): NO